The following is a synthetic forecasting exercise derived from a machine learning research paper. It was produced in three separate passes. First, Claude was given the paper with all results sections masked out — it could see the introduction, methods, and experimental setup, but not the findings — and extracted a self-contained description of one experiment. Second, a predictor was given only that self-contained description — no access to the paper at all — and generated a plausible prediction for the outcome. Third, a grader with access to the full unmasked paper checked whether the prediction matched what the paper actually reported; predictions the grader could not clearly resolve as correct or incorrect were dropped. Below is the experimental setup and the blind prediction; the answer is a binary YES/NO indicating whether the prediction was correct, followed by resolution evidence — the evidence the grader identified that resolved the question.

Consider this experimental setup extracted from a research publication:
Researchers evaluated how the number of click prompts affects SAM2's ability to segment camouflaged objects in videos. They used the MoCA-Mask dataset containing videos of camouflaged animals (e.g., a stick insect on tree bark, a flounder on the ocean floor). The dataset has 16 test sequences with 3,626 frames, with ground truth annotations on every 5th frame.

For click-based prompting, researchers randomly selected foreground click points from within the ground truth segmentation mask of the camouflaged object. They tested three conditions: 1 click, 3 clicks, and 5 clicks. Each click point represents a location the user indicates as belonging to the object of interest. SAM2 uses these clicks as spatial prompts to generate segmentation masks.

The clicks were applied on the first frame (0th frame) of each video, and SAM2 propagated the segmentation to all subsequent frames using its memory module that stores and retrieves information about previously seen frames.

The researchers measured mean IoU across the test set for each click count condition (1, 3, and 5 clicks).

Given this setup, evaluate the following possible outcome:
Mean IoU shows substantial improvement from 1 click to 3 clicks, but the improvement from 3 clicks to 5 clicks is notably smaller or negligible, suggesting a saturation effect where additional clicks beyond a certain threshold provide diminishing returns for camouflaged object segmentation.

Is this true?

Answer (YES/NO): NO